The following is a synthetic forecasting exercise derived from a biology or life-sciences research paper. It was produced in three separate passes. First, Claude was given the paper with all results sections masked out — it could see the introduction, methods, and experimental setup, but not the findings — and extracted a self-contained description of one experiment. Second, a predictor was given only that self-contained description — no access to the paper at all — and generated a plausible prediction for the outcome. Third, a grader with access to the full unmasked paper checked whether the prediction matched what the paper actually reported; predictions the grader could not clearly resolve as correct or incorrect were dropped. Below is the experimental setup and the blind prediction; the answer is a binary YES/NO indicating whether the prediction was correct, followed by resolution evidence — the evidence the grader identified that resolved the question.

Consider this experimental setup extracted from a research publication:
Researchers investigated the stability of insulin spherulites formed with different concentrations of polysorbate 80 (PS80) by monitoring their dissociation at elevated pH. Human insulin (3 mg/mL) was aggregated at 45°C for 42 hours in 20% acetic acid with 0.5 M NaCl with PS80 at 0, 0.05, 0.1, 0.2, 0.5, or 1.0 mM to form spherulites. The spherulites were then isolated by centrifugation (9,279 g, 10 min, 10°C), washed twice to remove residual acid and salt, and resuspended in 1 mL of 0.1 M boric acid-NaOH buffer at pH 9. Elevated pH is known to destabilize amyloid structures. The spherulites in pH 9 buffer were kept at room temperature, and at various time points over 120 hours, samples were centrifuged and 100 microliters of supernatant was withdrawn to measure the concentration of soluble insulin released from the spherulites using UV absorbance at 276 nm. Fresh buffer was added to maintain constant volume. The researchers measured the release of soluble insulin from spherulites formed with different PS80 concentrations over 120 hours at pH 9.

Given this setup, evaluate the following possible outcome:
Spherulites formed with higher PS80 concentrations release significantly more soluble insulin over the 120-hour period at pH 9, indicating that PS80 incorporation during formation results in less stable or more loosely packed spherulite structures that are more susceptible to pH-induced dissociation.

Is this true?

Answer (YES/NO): NO